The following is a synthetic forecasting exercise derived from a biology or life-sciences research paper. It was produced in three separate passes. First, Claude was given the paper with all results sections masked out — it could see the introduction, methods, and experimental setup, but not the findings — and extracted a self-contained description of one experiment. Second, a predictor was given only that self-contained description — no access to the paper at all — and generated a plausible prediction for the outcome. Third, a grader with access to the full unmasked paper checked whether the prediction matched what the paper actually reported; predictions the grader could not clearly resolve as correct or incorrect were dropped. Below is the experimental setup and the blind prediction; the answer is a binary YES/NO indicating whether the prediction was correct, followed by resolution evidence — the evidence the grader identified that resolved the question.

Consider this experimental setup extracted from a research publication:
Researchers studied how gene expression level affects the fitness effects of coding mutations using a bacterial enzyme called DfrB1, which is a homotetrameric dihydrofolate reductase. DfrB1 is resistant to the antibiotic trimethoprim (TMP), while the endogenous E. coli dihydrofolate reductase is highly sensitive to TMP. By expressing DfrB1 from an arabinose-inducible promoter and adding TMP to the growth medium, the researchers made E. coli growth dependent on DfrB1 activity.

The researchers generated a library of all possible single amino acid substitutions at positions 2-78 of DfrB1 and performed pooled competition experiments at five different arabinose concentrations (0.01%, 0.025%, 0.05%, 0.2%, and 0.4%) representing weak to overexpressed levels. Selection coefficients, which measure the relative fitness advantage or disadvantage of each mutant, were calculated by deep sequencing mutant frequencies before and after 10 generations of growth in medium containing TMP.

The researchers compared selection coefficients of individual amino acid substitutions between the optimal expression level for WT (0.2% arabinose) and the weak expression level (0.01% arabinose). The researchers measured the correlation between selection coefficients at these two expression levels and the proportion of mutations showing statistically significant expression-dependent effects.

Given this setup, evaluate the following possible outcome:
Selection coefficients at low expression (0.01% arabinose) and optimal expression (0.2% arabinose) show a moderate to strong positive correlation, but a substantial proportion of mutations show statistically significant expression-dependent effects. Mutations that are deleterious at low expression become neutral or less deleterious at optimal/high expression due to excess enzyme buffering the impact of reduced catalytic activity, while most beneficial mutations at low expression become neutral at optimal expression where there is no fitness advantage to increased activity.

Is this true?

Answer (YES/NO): NO